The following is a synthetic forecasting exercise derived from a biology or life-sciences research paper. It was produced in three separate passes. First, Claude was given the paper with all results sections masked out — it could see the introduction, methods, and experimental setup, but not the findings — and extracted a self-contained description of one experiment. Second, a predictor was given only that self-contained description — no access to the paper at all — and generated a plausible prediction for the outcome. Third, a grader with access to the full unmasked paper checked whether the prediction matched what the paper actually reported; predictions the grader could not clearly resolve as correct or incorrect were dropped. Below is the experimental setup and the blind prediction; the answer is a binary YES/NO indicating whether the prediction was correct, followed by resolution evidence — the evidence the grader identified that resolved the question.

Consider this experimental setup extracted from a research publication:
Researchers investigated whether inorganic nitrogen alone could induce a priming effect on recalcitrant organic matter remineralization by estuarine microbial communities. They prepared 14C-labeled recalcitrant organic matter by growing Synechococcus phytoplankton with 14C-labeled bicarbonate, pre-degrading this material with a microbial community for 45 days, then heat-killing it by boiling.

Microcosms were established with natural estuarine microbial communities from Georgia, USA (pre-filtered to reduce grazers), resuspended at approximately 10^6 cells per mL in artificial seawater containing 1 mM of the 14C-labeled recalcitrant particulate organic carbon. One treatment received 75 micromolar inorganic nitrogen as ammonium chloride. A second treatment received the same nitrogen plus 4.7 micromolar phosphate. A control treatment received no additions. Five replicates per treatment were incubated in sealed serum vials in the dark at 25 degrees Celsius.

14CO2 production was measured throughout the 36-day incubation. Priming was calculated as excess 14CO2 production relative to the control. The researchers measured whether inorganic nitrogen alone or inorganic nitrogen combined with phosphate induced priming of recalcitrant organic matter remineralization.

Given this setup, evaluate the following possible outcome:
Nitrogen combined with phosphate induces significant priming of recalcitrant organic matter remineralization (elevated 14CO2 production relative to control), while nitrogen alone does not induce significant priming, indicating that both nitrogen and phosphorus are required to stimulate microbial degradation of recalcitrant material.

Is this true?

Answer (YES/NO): NO